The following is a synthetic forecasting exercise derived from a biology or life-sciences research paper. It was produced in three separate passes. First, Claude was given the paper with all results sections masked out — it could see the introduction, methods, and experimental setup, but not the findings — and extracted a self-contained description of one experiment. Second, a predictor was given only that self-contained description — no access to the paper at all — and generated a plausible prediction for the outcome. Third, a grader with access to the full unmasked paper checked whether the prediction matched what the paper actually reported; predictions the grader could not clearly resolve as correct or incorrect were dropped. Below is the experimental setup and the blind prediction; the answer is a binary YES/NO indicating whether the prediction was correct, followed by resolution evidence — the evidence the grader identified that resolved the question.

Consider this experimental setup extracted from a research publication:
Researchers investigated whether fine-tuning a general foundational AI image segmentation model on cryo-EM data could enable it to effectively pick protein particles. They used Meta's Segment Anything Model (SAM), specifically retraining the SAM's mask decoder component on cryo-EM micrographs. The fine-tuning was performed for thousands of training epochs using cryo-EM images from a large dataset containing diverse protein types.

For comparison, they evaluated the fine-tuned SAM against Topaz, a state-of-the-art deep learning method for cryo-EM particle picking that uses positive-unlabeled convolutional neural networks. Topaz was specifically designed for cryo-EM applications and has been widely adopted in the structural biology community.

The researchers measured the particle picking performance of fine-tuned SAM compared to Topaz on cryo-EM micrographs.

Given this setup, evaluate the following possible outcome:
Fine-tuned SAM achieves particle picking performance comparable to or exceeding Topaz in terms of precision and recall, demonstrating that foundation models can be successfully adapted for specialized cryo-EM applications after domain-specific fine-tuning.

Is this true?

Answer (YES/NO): NO